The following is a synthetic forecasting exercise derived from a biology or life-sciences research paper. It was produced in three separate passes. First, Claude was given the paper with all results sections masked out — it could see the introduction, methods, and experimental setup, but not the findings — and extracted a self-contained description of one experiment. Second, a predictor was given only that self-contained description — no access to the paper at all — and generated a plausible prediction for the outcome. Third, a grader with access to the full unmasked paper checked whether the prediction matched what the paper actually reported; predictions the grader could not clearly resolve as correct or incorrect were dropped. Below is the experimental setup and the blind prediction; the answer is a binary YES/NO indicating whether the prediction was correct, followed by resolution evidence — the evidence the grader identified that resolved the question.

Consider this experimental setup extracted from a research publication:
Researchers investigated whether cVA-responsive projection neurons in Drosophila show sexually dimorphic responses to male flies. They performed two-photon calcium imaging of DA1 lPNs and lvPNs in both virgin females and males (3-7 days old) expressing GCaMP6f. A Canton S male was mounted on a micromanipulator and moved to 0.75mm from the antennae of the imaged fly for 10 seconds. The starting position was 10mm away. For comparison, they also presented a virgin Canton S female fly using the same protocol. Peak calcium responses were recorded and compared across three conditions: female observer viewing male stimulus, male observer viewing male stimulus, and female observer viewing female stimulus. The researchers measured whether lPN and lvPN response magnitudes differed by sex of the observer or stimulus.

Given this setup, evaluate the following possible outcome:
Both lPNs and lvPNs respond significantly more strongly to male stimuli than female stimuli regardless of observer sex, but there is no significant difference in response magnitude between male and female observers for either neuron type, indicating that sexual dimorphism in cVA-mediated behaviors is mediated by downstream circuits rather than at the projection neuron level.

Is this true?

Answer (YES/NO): YES